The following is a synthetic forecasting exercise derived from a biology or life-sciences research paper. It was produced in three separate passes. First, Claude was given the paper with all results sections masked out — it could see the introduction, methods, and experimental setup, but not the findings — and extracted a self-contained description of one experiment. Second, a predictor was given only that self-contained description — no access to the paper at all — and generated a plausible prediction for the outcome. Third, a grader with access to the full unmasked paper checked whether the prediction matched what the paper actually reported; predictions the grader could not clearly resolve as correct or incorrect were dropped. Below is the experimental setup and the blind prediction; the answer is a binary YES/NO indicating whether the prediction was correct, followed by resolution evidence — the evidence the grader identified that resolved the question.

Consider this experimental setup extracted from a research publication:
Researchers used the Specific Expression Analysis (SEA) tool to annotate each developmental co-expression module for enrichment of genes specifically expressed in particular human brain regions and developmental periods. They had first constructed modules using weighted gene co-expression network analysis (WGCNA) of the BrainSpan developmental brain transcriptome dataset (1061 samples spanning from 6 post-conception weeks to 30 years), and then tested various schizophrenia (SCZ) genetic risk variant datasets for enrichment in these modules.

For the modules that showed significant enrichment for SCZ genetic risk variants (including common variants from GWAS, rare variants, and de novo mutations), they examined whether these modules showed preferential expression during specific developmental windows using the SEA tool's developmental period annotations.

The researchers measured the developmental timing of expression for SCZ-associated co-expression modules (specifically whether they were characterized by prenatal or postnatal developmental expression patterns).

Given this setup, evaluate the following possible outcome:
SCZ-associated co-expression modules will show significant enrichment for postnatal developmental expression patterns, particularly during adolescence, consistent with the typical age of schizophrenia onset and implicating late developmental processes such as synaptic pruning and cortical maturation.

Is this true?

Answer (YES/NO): YES